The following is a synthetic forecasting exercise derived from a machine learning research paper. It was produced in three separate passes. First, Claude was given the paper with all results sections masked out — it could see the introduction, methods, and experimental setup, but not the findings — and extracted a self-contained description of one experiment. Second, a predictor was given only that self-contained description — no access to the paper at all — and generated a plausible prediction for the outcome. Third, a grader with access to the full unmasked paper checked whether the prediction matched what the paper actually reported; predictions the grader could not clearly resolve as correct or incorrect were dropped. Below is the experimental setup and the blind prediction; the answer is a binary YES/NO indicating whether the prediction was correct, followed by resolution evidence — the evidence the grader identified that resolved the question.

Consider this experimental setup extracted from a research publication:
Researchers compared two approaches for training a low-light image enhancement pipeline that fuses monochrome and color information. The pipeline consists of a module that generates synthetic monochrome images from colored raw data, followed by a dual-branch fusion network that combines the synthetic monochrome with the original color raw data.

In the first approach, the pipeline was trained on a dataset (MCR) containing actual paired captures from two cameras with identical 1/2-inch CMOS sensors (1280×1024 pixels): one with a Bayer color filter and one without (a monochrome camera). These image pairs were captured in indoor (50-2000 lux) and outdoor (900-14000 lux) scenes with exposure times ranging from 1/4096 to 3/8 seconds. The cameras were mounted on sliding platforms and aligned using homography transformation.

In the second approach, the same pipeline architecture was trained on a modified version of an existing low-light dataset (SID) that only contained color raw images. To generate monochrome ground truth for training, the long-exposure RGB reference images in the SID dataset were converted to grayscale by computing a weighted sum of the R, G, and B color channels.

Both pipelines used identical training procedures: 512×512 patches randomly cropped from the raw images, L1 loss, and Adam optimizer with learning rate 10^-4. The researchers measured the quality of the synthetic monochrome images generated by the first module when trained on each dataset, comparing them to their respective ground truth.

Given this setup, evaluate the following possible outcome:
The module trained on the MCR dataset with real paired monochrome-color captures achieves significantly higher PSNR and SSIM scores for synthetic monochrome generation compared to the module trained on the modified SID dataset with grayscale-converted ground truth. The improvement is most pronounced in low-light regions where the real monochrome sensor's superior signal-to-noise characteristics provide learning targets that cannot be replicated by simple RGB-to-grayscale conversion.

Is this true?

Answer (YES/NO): NO